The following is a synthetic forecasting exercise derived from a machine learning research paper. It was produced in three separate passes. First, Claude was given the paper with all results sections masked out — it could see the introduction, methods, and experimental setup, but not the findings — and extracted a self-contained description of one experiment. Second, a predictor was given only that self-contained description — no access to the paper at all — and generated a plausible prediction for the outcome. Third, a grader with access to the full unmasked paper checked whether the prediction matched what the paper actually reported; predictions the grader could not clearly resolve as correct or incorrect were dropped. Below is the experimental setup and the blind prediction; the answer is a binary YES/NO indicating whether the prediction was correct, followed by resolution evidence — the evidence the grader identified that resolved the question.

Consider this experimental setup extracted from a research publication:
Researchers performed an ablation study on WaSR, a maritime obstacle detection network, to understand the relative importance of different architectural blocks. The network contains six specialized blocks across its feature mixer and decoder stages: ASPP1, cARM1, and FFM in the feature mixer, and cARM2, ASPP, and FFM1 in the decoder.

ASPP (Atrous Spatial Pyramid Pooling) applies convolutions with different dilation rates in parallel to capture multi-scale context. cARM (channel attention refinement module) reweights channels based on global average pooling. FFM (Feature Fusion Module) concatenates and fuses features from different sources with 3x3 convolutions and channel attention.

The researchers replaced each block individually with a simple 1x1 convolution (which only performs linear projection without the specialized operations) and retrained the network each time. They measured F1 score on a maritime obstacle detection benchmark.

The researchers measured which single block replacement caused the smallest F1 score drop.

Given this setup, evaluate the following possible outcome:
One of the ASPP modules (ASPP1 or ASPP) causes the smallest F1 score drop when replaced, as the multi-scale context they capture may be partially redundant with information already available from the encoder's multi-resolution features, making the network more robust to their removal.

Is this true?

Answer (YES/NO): NO